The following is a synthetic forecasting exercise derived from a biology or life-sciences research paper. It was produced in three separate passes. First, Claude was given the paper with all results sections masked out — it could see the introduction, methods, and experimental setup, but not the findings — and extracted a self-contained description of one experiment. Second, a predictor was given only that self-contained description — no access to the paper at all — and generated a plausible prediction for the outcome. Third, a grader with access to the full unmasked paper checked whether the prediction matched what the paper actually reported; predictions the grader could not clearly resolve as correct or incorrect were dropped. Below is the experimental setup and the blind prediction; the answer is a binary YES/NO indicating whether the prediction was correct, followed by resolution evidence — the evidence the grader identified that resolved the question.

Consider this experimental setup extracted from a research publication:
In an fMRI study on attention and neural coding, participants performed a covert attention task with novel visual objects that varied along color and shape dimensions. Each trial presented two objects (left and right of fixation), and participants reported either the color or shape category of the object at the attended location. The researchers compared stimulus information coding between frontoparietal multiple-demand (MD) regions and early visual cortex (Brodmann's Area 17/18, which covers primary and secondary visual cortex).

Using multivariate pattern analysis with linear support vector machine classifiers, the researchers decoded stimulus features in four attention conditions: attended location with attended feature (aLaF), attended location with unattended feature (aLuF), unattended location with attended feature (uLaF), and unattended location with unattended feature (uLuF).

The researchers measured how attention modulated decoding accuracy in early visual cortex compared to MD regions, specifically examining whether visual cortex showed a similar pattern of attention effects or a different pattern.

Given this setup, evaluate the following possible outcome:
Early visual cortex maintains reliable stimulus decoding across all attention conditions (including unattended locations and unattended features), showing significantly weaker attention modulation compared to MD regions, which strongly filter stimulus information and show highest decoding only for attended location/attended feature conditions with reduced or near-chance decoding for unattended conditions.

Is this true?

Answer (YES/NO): NO